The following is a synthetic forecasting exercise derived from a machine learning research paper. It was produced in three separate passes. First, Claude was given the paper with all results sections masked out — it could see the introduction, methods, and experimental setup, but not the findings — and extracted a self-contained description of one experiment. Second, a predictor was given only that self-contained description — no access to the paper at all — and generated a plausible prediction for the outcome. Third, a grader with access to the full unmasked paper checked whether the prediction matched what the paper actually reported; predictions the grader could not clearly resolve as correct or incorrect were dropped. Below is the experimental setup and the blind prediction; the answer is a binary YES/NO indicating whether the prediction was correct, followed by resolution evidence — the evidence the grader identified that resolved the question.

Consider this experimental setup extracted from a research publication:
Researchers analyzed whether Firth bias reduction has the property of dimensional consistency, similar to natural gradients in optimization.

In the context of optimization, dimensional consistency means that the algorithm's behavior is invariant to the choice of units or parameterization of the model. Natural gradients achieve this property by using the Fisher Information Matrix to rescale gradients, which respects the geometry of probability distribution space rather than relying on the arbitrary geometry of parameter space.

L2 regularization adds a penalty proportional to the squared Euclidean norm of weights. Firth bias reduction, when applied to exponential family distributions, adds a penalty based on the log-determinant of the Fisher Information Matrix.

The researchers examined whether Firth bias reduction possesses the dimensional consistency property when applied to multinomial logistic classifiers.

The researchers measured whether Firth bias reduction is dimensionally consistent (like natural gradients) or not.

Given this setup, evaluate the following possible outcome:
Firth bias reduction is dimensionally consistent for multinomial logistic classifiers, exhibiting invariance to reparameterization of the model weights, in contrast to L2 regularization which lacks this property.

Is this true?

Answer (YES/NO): YES